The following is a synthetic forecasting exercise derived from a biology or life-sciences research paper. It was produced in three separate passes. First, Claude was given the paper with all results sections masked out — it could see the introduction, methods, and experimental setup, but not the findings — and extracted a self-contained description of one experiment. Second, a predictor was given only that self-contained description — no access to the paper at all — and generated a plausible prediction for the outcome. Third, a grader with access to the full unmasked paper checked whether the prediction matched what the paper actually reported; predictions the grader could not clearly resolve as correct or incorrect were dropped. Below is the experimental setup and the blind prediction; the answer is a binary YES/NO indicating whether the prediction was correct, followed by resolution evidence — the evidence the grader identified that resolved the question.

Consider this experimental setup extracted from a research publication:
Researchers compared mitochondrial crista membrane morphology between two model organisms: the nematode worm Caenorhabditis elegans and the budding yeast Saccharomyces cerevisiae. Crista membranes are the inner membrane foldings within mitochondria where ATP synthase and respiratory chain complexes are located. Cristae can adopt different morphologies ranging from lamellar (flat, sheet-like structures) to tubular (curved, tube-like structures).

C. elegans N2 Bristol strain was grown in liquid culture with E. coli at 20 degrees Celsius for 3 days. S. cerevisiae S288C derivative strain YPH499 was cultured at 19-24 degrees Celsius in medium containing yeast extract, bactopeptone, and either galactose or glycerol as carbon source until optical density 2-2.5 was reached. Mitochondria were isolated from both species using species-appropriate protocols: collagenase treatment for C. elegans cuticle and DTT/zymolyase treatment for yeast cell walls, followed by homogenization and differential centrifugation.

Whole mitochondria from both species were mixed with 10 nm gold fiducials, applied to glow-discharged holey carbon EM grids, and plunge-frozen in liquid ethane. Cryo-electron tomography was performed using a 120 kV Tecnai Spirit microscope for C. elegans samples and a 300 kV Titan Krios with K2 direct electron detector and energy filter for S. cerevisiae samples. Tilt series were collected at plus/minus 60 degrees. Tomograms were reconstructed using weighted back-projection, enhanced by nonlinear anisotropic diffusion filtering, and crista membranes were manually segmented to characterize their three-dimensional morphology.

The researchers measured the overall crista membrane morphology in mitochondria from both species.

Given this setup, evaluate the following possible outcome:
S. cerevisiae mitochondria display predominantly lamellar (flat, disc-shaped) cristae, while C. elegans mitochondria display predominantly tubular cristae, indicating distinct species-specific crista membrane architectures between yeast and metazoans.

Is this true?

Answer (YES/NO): NO